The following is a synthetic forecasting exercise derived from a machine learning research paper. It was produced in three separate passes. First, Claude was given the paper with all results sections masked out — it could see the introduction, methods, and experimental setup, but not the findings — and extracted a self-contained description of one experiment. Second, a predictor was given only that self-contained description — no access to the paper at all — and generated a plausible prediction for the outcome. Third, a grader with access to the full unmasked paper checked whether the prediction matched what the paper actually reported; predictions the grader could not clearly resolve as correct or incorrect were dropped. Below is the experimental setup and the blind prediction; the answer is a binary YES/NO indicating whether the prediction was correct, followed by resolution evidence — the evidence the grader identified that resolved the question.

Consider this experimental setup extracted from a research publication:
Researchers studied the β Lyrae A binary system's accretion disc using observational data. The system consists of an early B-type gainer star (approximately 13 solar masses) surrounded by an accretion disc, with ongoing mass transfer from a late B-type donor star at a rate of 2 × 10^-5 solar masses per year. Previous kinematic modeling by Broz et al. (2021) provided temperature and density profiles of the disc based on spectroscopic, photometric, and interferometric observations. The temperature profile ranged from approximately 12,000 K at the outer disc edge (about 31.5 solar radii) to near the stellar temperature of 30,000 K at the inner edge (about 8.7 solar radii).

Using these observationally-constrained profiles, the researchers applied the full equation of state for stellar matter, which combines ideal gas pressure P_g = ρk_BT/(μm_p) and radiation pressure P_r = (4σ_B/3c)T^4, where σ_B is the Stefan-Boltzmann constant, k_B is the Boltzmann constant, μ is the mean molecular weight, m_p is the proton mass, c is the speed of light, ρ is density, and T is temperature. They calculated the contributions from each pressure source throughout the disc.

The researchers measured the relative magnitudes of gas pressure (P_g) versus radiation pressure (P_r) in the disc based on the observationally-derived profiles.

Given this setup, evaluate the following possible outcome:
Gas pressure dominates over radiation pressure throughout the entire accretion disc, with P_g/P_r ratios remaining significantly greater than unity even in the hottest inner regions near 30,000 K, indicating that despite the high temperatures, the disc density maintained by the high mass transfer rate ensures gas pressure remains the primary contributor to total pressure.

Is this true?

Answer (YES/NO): NO